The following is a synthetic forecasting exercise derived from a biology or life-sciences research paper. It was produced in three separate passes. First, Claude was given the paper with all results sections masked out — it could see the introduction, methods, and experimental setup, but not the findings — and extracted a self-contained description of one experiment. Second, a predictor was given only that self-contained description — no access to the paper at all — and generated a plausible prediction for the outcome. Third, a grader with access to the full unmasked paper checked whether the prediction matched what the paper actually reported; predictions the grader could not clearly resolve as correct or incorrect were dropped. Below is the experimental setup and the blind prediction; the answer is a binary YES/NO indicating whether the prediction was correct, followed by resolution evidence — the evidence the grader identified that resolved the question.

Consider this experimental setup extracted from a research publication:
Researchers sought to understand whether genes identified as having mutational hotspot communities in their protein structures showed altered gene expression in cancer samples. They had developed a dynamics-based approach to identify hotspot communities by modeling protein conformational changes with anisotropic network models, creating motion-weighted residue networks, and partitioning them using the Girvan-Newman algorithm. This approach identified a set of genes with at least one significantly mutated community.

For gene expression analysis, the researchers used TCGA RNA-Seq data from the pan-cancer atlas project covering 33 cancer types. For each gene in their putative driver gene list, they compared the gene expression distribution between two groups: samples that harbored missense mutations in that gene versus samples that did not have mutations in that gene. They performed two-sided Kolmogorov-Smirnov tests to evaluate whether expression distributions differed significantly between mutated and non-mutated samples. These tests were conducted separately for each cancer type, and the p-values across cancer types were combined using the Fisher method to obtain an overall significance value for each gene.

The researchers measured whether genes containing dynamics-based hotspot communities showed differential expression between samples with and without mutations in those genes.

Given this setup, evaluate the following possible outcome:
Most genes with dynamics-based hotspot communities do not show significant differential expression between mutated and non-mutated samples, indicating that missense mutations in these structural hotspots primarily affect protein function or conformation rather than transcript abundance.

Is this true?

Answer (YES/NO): NO